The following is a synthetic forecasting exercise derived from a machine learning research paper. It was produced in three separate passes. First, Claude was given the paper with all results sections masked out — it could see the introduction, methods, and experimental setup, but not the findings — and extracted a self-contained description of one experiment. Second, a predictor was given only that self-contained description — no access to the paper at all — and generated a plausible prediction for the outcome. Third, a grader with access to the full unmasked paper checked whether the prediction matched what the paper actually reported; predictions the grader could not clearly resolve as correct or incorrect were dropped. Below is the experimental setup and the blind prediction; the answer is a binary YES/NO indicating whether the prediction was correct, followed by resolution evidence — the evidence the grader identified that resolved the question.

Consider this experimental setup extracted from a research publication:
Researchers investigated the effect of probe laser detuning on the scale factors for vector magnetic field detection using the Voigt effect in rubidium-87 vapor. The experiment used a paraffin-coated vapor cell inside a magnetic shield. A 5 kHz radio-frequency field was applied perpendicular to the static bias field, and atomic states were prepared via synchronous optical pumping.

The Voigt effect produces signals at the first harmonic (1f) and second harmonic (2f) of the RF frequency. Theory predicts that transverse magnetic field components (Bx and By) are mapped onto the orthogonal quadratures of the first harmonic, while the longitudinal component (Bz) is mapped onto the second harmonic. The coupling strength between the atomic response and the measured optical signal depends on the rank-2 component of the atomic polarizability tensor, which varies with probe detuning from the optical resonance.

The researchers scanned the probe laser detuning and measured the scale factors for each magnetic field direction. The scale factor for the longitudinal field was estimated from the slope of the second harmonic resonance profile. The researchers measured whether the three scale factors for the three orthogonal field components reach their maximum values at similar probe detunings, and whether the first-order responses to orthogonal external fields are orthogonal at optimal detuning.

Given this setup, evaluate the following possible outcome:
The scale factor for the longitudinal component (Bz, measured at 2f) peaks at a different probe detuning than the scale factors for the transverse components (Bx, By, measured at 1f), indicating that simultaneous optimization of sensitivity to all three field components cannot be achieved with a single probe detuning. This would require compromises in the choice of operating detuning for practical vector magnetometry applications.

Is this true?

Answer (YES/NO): NO